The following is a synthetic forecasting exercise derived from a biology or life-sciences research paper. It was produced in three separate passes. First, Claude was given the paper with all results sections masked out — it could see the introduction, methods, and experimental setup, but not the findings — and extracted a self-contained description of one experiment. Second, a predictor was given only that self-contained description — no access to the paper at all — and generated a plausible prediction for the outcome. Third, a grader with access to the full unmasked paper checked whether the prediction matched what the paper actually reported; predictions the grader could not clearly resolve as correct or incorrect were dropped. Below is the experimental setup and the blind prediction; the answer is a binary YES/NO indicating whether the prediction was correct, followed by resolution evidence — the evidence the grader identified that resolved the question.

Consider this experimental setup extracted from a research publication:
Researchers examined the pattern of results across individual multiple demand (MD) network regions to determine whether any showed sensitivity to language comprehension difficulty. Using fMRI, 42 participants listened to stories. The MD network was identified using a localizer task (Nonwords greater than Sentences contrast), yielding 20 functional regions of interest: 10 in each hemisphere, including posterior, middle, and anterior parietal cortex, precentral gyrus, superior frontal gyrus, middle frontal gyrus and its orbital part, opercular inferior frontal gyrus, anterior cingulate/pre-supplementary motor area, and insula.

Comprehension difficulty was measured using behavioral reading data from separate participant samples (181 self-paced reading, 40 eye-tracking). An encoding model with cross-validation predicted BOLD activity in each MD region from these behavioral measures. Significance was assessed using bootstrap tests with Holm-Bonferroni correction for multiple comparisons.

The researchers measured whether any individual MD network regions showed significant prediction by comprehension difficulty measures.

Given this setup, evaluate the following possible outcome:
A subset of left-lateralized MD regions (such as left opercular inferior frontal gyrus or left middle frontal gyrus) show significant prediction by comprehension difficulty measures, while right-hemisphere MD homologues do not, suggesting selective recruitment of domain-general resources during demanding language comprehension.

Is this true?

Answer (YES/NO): NO